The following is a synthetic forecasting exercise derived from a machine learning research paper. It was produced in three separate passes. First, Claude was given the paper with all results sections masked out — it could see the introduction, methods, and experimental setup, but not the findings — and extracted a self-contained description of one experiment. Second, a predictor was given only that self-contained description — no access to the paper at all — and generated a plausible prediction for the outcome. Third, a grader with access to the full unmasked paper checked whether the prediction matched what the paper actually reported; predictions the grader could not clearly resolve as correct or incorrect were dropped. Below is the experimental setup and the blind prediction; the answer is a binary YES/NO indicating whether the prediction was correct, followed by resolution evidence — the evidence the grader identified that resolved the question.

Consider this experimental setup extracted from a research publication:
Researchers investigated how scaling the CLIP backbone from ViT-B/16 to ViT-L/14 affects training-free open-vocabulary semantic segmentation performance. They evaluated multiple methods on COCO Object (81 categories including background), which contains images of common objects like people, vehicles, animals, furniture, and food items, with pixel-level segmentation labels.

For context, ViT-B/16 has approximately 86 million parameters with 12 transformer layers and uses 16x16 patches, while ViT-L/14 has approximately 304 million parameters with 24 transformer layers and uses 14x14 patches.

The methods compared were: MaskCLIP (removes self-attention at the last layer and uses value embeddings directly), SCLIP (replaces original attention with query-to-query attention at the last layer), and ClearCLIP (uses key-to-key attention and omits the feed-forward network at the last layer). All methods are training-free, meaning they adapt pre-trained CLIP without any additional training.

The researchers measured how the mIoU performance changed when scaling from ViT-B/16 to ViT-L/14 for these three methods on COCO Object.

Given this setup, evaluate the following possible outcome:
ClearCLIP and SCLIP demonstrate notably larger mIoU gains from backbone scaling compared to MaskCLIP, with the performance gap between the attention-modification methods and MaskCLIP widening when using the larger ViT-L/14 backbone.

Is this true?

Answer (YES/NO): NO